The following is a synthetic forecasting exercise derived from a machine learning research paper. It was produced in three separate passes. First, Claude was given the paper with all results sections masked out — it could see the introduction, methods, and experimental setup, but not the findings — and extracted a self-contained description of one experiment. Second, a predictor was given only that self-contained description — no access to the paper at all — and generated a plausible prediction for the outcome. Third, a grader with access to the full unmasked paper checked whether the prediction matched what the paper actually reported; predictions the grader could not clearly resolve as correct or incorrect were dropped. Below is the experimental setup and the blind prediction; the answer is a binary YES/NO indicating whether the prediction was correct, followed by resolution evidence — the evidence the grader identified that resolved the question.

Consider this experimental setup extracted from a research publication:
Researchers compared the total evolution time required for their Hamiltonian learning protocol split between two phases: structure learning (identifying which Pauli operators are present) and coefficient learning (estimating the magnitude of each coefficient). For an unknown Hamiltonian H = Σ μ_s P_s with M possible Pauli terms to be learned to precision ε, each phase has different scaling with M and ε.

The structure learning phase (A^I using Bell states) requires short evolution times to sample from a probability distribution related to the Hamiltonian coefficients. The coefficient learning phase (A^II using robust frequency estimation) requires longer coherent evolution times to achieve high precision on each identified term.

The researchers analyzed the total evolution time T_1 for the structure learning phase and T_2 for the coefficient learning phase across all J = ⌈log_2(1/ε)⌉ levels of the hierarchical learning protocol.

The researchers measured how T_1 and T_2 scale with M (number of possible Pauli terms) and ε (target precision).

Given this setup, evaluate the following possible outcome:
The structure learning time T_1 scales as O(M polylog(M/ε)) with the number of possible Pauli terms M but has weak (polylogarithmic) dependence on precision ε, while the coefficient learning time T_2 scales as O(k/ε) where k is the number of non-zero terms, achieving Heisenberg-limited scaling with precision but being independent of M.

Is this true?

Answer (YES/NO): NO